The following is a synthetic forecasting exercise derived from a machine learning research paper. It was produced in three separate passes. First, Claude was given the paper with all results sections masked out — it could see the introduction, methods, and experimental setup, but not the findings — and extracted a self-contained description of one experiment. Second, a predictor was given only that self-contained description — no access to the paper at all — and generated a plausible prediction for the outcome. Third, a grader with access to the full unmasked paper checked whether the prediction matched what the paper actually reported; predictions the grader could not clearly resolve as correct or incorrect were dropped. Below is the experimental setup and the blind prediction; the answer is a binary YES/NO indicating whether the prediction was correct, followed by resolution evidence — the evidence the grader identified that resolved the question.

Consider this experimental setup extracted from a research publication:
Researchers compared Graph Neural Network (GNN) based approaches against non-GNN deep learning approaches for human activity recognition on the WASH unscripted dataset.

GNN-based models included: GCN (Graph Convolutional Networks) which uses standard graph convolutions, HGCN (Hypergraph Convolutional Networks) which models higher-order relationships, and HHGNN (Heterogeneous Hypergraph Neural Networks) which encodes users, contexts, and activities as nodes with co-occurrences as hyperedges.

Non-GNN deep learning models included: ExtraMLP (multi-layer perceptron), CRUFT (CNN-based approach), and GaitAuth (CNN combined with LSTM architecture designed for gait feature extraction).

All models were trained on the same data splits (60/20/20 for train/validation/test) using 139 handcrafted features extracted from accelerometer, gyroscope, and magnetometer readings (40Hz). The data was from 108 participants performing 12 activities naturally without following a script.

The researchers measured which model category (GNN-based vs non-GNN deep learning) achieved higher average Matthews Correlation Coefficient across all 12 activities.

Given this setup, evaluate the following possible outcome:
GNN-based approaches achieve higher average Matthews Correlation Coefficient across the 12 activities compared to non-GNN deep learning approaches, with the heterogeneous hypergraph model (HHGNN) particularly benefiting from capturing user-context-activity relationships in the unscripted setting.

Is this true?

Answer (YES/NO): NO